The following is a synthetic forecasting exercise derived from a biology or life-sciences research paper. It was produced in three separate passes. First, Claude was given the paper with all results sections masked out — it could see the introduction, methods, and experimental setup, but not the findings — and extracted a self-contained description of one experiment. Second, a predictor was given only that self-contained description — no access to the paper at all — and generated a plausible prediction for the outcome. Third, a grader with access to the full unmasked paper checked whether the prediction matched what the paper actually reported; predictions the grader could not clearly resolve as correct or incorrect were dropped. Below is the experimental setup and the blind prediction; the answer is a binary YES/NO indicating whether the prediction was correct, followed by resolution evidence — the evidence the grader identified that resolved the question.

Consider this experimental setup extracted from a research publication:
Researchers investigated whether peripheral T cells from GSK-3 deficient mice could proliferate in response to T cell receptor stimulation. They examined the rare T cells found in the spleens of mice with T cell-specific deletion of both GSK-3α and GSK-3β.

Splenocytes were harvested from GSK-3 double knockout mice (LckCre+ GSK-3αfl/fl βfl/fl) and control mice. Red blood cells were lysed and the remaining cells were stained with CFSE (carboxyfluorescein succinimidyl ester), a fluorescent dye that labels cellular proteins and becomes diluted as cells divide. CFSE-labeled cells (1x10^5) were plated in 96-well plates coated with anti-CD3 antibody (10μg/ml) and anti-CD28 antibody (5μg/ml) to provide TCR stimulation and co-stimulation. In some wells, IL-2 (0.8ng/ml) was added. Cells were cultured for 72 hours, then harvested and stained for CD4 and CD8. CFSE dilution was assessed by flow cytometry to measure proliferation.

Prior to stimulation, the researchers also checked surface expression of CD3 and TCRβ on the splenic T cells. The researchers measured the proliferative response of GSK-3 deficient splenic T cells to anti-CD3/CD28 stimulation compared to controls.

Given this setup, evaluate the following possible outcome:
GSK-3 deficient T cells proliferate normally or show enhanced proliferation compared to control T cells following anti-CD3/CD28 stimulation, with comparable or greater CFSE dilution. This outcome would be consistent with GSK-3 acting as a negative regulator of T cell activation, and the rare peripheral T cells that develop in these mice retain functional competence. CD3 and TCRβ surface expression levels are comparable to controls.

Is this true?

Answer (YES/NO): NO